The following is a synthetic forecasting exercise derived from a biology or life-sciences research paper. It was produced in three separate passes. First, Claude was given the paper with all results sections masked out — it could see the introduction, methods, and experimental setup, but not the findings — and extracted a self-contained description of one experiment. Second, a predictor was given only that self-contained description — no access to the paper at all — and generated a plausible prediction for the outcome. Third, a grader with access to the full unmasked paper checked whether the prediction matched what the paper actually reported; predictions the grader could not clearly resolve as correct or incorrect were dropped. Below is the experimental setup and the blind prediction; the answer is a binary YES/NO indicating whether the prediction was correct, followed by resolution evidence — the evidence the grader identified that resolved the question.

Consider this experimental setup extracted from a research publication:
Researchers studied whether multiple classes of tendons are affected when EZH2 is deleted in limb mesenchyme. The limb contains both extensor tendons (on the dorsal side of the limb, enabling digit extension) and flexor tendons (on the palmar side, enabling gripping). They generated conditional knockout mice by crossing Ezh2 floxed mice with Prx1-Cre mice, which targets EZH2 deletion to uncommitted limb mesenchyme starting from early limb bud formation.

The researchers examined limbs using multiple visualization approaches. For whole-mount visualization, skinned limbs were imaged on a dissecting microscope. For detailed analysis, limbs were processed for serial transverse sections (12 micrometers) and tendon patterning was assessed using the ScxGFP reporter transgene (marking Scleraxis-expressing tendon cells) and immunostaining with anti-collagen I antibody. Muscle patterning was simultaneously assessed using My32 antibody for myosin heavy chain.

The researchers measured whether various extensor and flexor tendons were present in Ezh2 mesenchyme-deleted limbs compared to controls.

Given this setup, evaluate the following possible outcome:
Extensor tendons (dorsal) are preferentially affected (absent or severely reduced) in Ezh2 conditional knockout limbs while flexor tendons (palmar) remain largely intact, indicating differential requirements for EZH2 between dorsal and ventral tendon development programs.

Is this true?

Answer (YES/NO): NO